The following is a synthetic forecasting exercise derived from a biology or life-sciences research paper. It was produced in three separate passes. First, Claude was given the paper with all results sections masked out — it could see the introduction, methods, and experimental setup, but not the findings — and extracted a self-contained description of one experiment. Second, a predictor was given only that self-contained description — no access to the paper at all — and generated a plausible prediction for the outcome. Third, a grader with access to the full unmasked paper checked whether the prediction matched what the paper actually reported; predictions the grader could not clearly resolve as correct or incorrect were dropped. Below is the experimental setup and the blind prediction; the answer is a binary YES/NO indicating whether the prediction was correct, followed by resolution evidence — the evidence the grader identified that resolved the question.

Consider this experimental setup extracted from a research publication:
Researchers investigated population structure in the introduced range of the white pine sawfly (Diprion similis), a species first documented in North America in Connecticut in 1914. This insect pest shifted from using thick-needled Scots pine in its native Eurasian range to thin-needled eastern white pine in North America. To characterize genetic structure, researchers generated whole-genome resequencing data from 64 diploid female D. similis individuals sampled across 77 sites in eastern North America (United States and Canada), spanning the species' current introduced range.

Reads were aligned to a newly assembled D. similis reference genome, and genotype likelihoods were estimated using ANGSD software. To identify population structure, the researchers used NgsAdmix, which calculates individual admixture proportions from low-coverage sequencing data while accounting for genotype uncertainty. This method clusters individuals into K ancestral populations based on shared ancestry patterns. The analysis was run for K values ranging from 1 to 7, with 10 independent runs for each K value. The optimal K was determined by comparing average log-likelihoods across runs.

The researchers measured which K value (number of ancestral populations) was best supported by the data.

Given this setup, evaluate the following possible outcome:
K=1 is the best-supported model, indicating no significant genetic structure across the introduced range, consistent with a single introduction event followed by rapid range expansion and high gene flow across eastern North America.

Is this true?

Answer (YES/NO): YES